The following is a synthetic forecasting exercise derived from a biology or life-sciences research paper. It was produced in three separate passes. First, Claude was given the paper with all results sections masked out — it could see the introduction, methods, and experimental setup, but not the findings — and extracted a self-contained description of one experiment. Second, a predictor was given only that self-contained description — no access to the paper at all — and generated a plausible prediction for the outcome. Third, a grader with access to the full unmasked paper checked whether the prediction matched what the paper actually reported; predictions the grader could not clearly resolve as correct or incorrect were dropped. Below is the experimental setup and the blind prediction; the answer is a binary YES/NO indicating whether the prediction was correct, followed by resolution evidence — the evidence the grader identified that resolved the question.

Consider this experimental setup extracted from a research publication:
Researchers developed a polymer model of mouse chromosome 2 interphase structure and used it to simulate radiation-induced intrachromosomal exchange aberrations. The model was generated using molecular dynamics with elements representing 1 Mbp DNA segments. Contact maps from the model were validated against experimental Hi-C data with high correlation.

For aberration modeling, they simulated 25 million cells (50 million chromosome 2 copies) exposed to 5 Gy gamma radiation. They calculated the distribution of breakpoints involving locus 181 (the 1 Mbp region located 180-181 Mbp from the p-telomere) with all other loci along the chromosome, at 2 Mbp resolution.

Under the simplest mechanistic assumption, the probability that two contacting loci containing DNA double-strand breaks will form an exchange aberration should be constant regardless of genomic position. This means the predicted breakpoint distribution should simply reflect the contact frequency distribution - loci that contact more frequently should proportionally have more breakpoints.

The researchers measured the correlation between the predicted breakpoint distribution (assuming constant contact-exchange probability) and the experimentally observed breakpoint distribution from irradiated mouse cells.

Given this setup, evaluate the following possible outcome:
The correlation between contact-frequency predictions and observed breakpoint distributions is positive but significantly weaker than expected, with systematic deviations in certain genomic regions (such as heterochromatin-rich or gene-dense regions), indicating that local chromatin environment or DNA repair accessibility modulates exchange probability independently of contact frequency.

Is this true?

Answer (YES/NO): YES